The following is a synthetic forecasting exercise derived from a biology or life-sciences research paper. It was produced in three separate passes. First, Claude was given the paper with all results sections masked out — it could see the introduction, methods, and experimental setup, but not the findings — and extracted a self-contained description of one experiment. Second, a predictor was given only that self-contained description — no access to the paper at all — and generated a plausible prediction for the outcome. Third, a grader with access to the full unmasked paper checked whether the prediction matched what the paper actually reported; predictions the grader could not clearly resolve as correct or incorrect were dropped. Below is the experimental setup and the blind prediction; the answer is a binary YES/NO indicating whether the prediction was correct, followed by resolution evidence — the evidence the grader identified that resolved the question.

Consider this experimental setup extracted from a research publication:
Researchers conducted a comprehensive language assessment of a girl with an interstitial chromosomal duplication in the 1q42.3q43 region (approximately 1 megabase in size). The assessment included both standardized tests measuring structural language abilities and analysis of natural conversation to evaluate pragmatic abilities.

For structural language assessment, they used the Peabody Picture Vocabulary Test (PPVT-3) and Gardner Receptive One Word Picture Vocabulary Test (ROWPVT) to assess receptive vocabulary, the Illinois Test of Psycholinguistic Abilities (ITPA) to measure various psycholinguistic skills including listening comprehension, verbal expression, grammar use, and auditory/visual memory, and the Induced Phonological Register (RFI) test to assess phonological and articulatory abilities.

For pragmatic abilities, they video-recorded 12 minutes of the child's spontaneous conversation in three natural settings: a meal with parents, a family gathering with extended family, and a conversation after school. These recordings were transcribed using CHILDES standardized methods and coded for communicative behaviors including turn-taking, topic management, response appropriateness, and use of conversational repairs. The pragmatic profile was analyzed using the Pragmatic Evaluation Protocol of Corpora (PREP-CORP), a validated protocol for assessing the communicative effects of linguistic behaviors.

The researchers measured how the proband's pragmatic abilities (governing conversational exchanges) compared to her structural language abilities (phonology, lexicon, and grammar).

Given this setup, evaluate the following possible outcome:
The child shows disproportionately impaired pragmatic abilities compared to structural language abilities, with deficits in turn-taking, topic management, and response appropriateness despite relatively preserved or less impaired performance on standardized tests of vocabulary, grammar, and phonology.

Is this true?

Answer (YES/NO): NO